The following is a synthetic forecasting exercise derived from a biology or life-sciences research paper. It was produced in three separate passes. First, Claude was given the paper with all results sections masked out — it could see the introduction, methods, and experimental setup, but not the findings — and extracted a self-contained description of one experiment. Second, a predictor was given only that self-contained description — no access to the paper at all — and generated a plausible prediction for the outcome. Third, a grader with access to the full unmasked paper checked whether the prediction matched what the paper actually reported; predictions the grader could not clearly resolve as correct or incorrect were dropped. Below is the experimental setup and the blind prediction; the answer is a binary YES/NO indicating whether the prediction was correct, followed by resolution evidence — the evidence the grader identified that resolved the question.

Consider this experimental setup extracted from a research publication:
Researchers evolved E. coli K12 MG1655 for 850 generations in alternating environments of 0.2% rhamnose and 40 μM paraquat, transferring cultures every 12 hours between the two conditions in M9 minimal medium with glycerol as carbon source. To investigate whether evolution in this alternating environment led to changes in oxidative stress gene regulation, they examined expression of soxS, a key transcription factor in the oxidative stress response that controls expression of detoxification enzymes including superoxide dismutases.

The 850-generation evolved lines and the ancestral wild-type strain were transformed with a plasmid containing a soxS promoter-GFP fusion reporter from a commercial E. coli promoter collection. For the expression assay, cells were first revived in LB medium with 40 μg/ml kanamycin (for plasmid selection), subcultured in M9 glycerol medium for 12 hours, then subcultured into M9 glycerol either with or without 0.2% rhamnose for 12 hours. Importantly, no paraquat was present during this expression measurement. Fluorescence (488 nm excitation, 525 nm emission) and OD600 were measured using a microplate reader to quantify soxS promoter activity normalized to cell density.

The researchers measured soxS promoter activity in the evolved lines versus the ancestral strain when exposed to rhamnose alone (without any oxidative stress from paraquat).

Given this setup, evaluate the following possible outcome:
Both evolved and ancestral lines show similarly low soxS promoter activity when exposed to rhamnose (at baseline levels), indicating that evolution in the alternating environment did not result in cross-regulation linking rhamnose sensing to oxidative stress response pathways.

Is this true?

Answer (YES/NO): NO